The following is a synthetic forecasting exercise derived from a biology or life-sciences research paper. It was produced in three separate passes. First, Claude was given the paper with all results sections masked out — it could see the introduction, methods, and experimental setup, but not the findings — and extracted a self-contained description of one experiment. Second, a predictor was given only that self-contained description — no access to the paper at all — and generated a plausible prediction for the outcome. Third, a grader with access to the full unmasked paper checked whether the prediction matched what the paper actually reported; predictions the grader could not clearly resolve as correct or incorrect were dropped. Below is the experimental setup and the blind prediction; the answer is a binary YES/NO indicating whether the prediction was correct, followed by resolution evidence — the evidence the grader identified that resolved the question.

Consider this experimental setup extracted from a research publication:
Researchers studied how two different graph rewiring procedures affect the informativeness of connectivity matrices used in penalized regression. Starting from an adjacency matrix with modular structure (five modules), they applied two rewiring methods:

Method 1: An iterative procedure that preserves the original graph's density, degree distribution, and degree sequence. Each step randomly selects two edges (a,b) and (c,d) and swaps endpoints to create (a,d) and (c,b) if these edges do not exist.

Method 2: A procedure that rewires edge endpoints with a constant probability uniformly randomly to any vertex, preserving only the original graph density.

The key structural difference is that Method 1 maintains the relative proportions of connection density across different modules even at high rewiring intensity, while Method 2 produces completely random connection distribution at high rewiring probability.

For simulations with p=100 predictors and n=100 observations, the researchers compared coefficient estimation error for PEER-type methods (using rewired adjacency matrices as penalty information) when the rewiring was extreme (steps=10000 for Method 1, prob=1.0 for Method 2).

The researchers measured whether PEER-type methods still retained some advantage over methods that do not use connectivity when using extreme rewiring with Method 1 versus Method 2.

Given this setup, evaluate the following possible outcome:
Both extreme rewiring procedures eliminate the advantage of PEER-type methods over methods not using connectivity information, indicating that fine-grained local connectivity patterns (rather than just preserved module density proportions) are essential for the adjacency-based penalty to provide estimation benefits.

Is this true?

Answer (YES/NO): YES